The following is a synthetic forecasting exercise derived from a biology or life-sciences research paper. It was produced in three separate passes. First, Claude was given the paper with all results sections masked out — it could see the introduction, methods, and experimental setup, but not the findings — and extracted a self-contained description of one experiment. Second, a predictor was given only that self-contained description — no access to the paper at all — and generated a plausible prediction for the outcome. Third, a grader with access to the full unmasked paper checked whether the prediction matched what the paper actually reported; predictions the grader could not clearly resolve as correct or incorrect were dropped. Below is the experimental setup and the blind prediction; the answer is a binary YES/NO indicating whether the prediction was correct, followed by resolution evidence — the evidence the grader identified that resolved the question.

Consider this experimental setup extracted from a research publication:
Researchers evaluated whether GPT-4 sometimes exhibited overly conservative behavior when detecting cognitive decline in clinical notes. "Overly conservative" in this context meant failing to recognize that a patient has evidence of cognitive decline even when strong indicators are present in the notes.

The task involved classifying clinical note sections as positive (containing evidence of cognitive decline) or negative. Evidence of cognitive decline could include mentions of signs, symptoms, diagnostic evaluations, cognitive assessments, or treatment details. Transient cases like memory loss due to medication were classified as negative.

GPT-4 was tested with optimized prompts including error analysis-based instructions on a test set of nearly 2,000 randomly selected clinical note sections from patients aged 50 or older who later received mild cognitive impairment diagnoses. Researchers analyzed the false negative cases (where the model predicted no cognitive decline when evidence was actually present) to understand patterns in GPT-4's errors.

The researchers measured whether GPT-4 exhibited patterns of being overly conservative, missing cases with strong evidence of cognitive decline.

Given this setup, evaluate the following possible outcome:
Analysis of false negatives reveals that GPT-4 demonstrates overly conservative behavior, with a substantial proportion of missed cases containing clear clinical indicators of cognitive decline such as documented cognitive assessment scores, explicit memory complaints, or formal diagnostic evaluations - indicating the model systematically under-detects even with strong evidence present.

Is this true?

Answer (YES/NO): NO